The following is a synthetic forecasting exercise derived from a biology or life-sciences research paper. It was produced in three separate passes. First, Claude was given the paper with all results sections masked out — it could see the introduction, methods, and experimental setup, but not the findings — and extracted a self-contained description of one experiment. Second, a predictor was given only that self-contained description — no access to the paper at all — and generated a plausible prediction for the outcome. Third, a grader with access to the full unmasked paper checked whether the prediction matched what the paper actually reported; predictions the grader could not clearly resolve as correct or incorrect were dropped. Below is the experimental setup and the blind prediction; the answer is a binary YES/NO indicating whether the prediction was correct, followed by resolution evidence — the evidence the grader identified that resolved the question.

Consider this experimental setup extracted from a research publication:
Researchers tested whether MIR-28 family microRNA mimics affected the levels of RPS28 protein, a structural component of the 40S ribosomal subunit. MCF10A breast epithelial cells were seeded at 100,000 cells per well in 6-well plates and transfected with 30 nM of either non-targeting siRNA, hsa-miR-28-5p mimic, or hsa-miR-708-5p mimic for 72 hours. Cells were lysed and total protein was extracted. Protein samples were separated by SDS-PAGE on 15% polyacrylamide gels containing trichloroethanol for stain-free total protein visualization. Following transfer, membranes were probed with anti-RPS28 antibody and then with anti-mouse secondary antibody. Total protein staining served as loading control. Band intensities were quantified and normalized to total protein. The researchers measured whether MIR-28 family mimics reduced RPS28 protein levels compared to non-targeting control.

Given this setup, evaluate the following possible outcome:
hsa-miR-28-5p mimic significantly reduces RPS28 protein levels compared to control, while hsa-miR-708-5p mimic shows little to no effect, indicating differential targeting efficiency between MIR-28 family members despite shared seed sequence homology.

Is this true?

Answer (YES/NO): NO